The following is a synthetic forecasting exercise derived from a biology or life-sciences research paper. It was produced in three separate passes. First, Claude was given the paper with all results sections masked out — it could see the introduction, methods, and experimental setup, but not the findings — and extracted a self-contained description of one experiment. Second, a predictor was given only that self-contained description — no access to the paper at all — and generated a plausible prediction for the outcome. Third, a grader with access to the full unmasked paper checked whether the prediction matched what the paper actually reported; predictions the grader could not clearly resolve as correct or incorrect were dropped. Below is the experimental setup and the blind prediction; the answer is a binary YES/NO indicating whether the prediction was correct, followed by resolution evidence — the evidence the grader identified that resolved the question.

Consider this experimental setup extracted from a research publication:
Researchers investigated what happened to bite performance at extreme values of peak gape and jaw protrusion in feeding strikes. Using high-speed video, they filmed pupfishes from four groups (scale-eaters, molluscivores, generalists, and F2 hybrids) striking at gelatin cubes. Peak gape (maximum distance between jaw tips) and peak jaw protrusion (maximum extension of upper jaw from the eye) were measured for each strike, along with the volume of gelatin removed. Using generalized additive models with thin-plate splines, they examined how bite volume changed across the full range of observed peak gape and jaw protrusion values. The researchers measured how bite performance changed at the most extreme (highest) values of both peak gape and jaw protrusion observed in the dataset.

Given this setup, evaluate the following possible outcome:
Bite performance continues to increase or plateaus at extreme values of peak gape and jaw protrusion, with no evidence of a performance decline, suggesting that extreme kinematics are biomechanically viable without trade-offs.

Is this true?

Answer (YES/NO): NO